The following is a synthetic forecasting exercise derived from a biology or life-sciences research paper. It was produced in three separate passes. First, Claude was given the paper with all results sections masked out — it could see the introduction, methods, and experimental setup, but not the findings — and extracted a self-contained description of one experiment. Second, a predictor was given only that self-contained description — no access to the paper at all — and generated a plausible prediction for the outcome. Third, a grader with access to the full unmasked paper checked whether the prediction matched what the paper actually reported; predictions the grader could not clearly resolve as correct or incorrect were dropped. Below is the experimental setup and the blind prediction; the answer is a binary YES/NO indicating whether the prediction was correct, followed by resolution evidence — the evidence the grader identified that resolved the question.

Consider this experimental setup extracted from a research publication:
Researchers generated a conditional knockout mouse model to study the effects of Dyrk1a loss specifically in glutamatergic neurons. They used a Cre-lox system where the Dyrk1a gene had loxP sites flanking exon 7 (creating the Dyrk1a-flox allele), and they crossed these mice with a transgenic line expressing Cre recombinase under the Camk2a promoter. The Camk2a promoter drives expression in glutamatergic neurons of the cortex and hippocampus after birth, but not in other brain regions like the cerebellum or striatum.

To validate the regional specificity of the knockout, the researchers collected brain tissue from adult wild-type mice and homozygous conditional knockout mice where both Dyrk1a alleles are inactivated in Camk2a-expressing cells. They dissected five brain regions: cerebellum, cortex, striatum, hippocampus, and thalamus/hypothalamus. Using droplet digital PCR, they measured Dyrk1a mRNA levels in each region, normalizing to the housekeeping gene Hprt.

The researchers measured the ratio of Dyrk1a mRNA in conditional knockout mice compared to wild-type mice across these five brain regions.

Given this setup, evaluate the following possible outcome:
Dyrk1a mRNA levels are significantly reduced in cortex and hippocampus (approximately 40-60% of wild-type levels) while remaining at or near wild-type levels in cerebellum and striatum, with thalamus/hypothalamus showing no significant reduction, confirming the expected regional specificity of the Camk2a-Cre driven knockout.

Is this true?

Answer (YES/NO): NO